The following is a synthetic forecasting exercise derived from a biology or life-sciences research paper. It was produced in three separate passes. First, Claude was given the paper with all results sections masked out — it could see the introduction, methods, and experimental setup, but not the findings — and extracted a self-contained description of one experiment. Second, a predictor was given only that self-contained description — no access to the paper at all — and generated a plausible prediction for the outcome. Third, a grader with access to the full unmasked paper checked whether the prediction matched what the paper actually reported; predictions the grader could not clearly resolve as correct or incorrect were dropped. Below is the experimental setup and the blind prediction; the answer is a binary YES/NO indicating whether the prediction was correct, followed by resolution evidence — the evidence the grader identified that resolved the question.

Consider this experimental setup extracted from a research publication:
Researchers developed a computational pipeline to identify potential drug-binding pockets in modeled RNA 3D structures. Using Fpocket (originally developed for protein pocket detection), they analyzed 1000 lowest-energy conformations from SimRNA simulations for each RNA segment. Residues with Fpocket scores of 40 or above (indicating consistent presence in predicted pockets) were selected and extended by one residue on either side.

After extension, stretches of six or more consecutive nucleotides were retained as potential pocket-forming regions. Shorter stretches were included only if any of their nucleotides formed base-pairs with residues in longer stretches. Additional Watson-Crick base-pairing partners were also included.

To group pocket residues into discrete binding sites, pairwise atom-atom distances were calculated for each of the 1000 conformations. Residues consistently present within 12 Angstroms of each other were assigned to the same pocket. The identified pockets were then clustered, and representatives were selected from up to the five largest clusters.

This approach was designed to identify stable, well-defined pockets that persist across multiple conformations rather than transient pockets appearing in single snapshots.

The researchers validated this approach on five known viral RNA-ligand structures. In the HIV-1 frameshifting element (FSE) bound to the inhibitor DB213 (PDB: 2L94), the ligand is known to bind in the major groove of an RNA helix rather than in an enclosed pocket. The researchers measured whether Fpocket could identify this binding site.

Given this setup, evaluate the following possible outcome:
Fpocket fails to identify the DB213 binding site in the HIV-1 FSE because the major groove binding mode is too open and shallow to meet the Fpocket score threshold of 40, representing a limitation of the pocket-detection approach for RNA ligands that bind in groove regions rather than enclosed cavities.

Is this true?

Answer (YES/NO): YES